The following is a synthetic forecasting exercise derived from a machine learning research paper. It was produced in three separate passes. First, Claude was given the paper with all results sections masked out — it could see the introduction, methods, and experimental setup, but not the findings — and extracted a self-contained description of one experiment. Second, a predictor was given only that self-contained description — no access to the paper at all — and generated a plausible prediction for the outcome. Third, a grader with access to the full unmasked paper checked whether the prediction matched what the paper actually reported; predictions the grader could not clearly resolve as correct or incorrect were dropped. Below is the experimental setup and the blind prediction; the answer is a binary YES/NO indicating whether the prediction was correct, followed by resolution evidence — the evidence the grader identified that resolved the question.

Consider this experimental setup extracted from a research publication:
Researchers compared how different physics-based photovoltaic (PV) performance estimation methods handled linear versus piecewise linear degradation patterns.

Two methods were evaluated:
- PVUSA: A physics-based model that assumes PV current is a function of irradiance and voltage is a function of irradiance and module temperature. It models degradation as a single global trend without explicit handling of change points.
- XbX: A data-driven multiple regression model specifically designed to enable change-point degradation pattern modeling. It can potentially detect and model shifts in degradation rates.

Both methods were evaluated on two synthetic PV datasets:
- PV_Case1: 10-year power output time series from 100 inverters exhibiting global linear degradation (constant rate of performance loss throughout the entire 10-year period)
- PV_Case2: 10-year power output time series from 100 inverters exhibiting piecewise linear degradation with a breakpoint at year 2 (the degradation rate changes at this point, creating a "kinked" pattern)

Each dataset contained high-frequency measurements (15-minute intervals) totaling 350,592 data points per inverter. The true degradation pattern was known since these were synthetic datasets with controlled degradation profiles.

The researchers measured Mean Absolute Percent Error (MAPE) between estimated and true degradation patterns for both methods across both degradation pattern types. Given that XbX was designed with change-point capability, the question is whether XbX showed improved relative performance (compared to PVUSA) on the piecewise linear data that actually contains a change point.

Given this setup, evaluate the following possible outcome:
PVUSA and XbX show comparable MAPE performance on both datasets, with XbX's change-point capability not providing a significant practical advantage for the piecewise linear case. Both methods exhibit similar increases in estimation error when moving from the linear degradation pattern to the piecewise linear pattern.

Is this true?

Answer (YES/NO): NO